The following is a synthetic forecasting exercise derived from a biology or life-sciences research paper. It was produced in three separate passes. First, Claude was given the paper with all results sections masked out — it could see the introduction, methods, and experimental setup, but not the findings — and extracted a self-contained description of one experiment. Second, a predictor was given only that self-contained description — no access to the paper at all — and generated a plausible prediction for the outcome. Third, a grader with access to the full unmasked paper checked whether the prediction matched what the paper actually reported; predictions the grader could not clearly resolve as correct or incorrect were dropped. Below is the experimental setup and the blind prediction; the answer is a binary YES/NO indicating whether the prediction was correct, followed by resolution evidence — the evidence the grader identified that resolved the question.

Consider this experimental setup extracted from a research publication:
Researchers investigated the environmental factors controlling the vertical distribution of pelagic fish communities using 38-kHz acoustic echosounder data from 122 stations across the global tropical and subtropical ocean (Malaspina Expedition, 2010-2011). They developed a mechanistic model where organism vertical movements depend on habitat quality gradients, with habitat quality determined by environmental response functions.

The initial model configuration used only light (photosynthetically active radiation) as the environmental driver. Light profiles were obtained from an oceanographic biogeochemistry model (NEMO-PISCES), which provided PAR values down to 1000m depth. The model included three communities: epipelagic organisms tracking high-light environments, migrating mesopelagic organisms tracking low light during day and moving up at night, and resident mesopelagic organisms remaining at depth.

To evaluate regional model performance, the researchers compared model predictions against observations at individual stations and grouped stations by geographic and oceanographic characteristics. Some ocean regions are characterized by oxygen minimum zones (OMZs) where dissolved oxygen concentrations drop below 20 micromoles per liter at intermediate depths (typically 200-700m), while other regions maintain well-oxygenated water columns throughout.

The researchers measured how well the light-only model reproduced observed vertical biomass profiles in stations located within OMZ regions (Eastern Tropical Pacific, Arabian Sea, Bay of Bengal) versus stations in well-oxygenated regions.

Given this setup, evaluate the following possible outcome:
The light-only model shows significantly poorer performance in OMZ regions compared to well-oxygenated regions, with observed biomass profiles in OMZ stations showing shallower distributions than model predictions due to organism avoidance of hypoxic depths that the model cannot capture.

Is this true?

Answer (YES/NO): YES